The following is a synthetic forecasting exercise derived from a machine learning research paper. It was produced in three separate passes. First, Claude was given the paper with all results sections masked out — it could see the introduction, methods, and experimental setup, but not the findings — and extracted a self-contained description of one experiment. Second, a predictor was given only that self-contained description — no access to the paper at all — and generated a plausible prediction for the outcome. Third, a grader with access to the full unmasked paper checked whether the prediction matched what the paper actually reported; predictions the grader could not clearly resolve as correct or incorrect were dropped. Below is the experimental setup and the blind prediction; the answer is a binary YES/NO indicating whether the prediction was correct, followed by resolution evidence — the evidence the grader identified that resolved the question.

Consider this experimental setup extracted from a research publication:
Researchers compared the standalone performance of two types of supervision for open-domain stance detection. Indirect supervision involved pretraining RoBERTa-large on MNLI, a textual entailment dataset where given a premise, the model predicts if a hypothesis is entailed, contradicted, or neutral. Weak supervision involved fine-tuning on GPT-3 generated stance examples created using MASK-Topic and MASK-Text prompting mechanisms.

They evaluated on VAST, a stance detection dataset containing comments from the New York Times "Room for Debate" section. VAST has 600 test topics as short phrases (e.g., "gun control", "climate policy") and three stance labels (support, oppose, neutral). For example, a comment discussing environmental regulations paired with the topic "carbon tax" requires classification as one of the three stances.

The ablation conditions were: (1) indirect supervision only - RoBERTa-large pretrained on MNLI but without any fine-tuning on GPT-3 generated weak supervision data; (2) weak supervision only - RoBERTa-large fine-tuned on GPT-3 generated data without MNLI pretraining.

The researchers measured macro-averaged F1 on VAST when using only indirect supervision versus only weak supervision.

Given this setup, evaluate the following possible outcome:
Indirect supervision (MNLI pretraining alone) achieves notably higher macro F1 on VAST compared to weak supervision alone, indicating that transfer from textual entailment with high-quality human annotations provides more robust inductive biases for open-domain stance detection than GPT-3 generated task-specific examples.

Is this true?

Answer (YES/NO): NO